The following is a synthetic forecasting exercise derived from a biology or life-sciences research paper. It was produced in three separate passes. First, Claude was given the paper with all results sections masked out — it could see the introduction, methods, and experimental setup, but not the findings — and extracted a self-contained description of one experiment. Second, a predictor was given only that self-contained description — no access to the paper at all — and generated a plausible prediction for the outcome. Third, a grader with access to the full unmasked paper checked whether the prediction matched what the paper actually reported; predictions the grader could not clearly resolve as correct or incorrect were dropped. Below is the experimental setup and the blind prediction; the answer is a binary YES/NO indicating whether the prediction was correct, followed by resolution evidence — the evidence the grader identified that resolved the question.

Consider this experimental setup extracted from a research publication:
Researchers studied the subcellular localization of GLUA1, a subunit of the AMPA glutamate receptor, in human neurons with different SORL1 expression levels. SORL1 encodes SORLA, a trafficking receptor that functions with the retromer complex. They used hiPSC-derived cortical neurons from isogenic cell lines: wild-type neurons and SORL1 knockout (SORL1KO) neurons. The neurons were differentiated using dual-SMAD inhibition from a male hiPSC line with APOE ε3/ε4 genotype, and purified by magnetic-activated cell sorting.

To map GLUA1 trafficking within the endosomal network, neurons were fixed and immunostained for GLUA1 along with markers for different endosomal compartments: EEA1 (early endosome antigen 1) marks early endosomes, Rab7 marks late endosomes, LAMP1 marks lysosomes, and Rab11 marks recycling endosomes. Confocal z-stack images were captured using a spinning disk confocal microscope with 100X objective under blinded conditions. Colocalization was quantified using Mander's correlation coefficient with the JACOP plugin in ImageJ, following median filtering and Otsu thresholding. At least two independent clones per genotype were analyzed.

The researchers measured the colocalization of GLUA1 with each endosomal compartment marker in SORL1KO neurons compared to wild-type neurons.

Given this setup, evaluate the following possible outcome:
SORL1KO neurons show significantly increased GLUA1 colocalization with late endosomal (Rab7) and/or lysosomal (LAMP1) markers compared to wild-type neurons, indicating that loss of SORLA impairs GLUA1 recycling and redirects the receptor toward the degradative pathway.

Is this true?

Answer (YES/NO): NO